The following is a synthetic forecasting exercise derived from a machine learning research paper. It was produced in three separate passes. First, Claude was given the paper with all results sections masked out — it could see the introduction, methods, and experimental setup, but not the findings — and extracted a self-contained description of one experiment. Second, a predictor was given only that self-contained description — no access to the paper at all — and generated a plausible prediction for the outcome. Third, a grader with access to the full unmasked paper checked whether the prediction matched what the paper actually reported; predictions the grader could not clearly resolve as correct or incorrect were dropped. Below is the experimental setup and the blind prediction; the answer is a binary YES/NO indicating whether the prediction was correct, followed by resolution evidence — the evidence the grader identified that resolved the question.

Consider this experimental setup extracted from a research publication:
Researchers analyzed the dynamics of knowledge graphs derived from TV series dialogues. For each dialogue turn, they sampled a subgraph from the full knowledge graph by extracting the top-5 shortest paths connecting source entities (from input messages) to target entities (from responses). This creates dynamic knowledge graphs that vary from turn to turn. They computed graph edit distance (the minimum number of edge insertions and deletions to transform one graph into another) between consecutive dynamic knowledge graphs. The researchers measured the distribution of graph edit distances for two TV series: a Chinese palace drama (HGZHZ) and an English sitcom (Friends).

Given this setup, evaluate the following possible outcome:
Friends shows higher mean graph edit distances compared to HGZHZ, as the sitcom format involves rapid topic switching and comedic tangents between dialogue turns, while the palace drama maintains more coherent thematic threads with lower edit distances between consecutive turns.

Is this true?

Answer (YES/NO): NO